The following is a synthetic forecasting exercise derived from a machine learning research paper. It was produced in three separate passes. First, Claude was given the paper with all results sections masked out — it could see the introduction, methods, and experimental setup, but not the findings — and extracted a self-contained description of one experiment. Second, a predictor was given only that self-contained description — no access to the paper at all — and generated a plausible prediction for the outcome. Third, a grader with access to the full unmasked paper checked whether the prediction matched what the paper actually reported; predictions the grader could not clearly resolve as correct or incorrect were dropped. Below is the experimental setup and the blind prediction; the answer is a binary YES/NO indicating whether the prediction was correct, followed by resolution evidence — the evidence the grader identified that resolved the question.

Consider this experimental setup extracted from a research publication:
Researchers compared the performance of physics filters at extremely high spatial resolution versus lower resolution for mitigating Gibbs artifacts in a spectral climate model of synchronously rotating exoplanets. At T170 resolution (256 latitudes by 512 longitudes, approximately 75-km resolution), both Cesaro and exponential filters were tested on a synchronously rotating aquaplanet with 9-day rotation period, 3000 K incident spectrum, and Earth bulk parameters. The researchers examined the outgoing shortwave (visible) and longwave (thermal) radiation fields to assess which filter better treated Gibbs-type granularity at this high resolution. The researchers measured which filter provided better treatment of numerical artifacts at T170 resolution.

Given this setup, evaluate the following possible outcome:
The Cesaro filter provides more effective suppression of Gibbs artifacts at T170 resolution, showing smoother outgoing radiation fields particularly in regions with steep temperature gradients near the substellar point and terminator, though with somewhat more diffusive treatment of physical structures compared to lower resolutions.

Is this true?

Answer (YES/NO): YES